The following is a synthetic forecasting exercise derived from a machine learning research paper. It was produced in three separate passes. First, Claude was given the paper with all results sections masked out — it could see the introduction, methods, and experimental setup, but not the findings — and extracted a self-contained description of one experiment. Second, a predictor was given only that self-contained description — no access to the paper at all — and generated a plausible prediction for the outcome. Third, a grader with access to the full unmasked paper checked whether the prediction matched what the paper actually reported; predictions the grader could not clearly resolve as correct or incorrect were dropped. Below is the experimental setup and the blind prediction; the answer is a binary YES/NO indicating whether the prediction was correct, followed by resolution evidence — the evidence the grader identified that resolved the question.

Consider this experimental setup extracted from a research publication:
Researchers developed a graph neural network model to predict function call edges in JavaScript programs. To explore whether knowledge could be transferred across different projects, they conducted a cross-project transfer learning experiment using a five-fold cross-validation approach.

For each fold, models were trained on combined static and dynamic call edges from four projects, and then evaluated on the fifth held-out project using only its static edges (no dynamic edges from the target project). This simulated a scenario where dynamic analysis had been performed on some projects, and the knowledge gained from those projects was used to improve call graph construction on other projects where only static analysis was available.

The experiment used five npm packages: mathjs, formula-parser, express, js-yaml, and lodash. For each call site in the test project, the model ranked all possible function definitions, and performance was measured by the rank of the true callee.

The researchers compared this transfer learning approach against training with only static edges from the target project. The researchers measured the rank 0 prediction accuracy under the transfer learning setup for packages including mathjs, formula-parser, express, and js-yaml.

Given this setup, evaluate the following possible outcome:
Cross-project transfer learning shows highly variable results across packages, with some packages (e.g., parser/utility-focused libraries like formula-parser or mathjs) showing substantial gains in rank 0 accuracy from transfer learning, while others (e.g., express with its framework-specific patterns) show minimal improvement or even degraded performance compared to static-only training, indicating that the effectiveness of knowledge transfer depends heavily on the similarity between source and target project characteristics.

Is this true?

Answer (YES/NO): NO